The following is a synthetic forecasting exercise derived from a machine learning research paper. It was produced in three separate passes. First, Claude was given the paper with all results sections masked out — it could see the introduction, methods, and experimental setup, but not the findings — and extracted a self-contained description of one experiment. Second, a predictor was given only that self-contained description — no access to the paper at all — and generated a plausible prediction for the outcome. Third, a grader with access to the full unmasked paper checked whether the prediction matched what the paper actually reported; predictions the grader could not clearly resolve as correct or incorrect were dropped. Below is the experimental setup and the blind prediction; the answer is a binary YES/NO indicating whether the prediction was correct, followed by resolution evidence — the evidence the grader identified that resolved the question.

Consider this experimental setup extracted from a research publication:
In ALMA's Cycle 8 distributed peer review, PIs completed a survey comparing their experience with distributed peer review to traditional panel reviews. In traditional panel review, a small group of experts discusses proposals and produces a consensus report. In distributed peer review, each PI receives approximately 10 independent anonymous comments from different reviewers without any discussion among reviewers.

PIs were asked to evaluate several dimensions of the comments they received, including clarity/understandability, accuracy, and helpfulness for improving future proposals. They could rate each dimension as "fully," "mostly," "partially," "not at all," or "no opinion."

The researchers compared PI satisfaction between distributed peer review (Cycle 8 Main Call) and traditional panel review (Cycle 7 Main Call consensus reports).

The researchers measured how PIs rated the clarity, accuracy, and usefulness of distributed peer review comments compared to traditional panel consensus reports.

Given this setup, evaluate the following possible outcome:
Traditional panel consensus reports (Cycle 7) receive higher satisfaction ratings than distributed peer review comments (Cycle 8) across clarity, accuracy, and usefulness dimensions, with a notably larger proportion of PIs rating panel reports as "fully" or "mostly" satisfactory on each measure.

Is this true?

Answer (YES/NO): NO